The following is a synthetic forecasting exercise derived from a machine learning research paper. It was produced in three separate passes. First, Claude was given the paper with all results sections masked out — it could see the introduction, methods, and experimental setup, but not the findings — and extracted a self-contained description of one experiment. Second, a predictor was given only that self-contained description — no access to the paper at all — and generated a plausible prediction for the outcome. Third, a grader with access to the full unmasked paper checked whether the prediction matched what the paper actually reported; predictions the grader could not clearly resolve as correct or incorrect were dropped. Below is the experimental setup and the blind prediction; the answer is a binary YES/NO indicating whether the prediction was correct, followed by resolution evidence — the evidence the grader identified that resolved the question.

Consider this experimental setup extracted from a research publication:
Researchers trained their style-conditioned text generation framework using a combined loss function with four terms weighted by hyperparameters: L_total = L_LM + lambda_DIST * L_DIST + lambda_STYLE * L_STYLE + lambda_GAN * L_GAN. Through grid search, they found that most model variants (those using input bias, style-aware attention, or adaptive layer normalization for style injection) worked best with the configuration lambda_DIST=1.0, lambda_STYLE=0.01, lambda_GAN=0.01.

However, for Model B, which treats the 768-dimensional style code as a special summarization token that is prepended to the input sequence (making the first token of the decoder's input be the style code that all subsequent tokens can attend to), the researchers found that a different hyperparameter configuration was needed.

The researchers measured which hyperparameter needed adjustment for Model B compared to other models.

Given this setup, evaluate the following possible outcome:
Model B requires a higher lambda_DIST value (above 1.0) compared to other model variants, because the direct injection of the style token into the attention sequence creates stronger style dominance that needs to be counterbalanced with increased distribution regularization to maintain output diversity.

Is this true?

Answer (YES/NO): NO